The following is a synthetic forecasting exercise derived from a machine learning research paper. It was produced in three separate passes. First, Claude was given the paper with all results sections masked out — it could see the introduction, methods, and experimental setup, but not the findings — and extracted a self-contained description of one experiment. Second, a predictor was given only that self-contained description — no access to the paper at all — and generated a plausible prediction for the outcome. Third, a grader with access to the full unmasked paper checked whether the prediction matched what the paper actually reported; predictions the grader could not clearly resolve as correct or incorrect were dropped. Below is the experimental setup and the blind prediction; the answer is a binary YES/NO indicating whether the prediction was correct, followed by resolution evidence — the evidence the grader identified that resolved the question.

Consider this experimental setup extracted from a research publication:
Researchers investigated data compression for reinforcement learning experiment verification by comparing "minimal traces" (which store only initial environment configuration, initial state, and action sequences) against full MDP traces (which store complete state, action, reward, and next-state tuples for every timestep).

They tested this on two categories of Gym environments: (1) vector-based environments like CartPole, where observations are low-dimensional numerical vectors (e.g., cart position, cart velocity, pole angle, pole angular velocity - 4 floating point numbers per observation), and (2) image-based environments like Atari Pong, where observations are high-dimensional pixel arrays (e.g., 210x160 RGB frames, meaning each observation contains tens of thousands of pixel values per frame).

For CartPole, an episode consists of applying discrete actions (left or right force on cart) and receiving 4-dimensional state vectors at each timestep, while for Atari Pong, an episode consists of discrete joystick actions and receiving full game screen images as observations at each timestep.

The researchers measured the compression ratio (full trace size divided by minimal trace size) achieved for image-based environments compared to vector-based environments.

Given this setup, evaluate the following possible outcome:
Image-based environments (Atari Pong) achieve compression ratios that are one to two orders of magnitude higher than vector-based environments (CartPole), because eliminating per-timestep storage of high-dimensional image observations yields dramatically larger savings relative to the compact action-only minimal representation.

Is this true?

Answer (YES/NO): NO